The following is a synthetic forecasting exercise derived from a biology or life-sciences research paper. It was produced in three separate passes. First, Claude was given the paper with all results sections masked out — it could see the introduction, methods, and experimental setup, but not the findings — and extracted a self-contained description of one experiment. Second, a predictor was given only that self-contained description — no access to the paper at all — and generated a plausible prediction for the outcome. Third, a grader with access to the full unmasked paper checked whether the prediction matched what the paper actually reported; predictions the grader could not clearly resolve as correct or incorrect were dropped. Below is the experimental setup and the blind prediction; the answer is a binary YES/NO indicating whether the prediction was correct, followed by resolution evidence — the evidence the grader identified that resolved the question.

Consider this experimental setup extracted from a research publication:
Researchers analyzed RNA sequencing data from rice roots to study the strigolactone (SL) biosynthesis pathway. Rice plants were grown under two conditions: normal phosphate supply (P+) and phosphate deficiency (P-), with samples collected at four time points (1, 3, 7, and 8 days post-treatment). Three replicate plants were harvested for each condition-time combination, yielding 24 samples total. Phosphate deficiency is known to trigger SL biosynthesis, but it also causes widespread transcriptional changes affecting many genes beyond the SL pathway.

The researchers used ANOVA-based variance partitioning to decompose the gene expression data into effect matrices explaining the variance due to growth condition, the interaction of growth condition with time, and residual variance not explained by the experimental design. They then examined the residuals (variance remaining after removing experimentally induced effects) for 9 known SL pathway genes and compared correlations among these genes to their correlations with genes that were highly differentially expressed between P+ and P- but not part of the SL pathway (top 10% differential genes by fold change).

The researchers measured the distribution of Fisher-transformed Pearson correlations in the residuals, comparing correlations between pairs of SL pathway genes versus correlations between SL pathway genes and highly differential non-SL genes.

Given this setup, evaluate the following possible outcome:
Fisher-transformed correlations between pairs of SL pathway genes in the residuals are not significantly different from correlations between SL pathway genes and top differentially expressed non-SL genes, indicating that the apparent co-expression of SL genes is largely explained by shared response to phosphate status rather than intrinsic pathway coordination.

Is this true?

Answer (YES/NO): NO